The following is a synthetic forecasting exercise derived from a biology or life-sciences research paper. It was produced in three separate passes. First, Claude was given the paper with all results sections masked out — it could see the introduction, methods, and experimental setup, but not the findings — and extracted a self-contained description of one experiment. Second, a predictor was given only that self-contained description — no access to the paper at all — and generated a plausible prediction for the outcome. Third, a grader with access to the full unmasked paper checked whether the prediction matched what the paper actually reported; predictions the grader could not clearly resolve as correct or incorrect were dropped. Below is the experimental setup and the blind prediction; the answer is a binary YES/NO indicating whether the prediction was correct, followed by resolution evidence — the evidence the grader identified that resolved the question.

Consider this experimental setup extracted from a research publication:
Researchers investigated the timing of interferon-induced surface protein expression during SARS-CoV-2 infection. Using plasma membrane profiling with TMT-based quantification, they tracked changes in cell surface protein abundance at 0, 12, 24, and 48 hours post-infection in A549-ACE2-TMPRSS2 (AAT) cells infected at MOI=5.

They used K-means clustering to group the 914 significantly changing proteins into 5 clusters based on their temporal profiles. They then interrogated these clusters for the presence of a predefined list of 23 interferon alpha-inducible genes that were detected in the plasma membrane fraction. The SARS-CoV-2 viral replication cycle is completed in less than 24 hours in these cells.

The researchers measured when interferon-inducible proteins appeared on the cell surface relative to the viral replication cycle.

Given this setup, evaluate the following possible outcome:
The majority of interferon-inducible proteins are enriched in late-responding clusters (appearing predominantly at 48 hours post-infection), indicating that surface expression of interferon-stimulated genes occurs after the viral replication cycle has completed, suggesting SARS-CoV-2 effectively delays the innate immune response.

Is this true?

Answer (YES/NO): YES